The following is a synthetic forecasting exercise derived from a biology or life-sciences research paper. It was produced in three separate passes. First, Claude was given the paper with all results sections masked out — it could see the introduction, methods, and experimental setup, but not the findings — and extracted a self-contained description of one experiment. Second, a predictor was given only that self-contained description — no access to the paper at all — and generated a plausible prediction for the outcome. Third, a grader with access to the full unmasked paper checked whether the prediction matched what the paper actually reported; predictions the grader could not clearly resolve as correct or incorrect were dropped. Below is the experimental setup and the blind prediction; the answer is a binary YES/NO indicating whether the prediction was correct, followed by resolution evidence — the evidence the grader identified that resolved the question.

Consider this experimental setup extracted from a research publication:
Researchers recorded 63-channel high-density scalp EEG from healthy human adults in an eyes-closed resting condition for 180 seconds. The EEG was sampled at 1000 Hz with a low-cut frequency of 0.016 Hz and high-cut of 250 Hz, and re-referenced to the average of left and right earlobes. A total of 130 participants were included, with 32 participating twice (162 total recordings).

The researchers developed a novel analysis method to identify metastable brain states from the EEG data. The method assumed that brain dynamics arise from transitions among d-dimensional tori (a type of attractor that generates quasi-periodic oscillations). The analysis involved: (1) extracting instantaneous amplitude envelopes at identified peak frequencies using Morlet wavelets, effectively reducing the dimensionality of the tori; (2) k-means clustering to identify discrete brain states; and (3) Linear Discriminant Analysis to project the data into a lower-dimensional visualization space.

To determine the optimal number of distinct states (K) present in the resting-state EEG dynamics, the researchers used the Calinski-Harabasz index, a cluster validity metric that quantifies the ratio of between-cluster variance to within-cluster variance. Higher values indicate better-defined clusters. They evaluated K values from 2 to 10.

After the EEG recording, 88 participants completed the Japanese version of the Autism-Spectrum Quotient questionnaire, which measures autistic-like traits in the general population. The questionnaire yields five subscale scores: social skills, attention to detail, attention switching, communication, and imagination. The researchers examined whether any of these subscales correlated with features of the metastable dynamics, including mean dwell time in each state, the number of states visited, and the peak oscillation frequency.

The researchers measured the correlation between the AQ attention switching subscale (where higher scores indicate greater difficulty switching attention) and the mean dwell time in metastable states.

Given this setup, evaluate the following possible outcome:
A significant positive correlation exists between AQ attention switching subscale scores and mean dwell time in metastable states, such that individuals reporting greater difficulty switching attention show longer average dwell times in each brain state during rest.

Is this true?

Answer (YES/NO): NO